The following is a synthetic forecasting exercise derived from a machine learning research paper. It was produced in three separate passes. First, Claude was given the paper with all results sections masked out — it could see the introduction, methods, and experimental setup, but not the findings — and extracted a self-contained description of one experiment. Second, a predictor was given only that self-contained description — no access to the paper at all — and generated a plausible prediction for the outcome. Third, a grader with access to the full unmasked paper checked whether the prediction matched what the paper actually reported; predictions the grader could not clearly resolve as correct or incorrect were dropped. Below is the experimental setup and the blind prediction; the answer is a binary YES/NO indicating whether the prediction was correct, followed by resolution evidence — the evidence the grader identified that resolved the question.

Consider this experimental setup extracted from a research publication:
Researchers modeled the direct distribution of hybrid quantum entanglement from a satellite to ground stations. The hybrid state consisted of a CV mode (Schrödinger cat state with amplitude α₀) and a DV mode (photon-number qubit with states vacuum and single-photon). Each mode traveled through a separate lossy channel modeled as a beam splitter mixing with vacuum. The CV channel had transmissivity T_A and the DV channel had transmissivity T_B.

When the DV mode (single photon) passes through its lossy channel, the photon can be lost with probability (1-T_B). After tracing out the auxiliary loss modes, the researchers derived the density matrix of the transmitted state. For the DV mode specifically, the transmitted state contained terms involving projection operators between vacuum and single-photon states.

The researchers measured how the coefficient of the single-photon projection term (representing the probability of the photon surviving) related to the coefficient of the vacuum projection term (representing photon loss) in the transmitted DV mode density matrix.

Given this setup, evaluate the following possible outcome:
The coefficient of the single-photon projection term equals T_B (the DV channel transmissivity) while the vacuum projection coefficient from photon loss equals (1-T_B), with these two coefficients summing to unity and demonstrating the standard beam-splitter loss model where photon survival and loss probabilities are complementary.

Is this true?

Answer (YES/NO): NO